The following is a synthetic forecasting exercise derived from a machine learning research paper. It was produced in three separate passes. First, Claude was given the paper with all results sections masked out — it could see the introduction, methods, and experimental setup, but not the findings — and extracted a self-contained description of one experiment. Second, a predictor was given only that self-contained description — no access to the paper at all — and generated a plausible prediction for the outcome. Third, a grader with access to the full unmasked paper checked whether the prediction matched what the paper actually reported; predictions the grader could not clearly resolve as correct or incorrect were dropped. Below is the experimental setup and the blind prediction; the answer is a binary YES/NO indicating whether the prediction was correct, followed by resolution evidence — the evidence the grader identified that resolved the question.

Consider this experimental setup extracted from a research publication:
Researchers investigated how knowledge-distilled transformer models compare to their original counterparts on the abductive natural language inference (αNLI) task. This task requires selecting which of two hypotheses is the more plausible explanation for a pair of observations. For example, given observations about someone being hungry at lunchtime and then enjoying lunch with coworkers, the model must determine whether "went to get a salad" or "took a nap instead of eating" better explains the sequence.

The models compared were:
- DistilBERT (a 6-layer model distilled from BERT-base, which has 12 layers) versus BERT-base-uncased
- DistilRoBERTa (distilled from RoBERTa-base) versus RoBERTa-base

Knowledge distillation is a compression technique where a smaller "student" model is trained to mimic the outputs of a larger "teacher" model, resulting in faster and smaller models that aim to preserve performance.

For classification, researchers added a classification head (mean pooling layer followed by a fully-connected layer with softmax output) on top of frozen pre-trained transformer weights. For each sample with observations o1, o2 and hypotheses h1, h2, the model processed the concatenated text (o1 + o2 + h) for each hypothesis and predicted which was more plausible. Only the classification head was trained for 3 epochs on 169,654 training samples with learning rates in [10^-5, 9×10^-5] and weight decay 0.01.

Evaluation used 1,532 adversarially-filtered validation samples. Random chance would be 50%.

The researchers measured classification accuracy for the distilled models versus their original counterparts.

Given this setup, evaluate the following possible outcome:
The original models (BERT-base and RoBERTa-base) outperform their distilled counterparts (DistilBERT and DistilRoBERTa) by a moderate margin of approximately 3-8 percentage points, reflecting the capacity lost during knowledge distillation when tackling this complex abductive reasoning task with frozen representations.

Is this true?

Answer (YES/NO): YES